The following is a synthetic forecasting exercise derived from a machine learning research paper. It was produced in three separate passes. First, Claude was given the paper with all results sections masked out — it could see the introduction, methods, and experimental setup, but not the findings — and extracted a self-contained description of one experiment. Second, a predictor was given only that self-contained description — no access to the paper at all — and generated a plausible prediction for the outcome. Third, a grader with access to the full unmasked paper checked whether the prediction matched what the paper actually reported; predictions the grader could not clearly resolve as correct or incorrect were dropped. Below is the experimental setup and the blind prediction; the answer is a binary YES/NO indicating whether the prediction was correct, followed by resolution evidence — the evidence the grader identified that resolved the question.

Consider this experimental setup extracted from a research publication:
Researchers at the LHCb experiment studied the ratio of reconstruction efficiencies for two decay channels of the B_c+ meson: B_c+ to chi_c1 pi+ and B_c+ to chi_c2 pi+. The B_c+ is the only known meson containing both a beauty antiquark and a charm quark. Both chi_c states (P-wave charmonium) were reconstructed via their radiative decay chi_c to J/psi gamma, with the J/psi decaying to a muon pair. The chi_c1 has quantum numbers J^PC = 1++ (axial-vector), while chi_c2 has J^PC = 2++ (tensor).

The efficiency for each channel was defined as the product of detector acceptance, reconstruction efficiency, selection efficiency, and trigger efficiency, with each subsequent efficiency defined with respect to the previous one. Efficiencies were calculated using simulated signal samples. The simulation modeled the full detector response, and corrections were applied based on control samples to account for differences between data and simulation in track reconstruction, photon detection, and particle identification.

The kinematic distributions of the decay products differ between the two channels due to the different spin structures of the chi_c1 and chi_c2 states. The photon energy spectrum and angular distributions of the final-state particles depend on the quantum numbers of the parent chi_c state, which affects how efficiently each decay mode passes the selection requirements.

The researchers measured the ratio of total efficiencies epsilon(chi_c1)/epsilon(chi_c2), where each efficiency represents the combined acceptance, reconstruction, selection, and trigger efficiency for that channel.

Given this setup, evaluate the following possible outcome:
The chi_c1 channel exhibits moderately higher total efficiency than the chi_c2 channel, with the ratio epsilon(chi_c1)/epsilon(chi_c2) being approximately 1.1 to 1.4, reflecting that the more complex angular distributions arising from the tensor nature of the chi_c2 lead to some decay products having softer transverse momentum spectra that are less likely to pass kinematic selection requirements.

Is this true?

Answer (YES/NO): NO